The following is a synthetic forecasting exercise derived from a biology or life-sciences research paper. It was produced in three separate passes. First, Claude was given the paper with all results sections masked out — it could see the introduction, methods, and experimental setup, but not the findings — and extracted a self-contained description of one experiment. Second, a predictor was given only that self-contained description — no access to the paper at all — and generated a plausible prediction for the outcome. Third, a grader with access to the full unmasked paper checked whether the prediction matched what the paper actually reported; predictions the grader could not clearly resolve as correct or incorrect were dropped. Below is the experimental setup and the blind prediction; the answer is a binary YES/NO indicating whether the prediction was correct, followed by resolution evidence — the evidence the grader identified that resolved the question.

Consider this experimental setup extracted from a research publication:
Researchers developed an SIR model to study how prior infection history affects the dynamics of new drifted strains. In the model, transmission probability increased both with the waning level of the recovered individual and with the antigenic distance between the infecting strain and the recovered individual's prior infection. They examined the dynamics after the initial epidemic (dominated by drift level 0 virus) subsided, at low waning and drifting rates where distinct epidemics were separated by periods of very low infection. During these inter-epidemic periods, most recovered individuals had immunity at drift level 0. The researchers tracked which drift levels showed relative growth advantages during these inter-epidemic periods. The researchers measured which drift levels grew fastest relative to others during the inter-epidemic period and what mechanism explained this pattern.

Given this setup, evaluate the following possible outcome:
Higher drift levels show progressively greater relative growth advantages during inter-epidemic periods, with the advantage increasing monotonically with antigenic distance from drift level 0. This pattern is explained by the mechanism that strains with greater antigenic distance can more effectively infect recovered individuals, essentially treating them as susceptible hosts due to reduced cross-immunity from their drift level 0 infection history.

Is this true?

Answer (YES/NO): YES